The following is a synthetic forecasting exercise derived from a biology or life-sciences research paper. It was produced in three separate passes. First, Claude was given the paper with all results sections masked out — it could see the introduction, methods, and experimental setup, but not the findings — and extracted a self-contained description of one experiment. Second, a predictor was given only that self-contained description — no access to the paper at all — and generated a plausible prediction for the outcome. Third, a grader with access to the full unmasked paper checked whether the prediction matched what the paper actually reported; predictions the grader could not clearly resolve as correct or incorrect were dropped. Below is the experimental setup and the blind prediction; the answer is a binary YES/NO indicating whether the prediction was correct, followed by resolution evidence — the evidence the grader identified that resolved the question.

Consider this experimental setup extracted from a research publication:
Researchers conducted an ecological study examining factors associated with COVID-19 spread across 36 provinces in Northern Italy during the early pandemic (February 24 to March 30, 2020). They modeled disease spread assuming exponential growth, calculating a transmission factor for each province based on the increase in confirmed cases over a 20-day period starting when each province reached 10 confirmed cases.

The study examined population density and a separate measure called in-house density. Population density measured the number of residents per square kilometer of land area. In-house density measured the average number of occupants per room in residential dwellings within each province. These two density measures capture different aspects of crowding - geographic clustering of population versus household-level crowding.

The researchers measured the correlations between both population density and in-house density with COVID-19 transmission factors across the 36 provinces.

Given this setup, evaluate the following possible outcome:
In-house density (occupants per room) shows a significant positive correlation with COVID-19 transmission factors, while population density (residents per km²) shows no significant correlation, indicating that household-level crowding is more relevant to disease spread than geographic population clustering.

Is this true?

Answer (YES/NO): NO